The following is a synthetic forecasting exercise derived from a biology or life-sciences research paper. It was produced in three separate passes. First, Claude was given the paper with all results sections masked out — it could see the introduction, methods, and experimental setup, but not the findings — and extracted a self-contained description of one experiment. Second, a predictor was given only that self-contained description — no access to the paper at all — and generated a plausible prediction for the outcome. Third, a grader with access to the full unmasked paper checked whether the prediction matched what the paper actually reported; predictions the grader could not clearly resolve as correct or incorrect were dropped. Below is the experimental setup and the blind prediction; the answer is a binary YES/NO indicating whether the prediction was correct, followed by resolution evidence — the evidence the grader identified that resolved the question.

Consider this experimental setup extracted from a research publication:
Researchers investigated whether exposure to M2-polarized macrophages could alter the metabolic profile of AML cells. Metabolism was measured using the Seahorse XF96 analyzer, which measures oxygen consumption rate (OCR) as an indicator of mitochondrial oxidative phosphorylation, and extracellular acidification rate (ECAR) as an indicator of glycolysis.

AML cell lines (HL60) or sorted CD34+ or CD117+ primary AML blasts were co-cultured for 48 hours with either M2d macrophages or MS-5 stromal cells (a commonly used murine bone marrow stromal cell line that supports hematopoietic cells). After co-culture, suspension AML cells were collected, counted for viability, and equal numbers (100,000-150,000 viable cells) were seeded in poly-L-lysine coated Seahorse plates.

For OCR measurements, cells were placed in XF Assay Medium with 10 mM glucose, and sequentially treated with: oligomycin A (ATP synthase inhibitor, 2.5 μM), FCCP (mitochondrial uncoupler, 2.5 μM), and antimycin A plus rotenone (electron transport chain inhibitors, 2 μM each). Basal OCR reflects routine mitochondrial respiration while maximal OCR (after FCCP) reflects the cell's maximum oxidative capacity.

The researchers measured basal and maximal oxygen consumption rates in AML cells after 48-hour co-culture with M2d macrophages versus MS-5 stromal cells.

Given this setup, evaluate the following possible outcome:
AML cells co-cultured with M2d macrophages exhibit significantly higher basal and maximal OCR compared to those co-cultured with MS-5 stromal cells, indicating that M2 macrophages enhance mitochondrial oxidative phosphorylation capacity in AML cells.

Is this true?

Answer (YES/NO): YES